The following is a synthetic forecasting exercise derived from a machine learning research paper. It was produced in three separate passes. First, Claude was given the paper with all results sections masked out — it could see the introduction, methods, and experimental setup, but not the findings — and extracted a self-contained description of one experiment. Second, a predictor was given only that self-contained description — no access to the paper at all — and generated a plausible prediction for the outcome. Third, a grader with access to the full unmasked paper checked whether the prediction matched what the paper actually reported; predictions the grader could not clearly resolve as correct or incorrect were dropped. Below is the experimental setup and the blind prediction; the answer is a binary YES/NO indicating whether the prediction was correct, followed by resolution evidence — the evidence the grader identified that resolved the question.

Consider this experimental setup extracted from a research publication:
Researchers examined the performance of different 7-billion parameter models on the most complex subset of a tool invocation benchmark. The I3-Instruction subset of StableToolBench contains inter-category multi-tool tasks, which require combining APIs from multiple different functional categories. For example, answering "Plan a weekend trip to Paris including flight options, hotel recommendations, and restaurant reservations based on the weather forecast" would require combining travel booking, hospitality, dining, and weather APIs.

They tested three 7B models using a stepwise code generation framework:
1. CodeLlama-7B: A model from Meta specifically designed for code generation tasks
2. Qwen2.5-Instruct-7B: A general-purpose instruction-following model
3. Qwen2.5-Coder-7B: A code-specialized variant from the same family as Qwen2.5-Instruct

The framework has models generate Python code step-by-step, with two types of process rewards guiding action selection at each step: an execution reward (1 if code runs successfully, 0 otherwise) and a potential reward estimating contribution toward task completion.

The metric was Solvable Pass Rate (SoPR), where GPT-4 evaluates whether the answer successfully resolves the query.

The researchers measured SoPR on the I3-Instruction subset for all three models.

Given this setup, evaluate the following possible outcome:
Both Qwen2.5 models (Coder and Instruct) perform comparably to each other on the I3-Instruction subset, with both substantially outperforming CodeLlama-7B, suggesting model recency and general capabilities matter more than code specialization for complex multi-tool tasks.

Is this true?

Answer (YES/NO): NO